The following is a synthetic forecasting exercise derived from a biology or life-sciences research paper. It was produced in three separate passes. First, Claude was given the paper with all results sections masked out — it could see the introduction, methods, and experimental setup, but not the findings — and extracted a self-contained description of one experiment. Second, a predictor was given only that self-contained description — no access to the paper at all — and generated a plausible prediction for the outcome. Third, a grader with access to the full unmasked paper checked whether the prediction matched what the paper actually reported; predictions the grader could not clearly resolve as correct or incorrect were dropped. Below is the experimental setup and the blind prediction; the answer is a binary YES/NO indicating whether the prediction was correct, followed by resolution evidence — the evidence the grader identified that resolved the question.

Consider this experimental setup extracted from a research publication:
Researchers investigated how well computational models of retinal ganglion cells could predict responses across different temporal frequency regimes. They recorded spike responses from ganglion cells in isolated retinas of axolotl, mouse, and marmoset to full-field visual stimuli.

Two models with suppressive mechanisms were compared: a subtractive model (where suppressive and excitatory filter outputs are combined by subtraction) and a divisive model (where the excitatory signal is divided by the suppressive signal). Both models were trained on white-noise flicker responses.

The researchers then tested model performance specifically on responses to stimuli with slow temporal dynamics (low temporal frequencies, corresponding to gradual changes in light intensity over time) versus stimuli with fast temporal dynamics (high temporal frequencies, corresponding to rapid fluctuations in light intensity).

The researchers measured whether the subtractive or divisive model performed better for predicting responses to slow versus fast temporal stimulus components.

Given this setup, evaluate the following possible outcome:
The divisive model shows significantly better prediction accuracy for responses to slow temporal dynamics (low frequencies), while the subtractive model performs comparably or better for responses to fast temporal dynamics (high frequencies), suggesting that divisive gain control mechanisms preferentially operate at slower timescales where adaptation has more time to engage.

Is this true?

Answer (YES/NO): NO